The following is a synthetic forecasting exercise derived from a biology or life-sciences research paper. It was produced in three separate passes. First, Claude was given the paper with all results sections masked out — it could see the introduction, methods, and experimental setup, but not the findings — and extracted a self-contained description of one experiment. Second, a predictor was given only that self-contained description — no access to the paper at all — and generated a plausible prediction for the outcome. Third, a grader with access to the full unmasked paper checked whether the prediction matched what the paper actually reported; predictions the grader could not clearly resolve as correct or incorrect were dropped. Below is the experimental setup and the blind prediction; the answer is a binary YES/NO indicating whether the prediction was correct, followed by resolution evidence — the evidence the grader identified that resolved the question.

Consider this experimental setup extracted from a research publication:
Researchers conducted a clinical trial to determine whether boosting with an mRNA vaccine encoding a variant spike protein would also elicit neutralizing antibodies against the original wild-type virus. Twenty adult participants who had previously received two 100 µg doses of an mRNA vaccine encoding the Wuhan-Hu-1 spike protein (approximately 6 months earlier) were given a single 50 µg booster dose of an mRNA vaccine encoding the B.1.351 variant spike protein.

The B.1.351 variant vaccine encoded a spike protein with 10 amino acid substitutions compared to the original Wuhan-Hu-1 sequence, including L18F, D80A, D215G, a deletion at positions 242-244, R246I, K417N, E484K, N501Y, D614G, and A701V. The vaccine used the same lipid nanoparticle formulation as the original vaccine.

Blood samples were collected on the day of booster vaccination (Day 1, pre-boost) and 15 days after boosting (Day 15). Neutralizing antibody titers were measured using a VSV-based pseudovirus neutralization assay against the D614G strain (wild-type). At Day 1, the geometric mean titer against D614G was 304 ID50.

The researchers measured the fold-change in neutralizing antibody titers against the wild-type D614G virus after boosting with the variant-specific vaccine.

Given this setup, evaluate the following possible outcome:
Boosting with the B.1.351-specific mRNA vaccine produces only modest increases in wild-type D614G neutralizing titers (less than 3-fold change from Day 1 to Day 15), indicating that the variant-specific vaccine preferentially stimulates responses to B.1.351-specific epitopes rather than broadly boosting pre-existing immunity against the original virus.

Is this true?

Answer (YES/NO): NO